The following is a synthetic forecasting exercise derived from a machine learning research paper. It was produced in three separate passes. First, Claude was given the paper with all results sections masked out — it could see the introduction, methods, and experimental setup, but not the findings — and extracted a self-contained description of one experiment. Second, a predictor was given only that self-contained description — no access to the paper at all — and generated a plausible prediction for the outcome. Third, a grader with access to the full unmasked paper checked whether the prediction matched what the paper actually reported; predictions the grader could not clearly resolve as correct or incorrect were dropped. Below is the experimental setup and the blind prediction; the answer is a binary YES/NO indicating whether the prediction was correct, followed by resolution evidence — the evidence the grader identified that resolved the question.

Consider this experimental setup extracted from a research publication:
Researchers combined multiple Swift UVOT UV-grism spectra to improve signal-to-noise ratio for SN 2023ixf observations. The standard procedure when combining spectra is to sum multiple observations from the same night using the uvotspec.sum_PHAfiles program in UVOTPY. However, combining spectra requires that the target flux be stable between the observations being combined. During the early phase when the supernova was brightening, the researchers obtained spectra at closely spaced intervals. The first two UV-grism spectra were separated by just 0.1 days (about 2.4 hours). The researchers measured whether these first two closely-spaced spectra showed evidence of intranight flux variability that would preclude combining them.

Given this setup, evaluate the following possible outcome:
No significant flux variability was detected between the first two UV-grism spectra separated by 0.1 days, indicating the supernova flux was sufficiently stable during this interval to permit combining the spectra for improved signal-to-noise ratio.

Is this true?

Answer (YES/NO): NO